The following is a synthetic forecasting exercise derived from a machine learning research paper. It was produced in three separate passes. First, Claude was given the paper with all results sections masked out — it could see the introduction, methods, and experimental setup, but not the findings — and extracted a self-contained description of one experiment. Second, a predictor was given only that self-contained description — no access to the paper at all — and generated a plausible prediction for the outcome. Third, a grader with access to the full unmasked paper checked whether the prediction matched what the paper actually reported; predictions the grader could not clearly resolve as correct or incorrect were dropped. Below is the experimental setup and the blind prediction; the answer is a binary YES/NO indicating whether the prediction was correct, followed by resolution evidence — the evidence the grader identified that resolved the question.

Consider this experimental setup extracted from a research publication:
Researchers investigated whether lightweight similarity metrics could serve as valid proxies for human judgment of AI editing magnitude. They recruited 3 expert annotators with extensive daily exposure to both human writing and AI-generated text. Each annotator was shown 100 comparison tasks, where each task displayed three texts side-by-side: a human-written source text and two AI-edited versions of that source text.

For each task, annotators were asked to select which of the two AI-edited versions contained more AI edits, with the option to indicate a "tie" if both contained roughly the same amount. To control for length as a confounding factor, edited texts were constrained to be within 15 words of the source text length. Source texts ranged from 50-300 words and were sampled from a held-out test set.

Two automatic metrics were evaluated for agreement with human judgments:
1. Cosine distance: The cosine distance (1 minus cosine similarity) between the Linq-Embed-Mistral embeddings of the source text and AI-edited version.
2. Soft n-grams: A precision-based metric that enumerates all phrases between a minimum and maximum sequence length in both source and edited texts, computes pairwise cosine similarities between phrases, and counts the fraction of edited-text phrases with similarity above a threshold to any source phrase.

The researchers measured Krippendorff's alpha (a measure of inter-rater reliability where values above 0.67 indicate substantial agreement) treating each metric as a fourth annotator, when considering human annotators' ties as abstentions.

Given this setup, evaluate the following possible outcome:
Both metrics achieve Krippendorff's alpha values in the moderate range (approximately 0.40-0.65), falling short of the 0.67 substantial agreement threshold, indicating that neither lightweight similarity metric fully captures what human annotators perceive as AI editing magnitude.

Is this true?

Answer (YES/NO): NO